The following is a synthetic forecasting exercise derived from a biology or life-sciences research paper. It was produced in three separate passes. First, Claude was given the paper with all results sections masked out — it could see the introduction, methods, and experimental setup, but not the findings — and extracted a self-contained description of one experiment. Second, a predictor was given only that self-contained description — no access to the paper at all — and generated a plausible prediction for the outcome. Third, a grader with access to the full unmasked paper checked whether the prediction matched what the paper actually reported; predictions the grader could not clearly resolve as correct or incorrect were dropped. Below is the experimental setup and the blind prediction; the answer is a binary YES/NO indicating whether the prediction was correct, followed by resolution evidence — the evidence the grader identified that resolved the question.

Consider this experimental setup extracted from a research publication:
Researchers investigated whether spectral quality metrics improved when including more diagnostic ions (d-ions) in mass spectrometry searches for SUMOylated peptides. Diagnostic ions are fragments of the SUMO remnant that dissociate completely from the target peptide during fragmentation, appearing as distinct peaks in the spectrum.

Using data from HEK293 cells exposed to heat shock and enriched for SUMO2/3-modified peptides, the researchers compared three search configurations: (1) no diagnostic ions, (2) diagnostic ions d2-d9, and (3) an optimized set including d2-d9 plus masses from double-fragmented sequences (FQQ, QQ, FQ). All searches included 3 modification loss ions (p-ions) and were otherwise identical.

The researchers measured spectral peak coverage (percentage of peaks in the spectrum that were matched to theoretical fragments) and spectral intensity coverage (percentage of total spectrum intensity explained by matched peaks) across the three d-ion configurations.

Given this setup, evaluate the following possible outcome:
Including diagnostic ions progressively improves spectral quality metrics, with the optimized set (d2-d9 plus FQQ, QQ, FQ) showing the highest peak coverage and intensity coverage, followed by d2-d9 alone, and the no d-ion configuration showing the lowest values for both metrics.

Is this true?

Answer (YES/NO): YES